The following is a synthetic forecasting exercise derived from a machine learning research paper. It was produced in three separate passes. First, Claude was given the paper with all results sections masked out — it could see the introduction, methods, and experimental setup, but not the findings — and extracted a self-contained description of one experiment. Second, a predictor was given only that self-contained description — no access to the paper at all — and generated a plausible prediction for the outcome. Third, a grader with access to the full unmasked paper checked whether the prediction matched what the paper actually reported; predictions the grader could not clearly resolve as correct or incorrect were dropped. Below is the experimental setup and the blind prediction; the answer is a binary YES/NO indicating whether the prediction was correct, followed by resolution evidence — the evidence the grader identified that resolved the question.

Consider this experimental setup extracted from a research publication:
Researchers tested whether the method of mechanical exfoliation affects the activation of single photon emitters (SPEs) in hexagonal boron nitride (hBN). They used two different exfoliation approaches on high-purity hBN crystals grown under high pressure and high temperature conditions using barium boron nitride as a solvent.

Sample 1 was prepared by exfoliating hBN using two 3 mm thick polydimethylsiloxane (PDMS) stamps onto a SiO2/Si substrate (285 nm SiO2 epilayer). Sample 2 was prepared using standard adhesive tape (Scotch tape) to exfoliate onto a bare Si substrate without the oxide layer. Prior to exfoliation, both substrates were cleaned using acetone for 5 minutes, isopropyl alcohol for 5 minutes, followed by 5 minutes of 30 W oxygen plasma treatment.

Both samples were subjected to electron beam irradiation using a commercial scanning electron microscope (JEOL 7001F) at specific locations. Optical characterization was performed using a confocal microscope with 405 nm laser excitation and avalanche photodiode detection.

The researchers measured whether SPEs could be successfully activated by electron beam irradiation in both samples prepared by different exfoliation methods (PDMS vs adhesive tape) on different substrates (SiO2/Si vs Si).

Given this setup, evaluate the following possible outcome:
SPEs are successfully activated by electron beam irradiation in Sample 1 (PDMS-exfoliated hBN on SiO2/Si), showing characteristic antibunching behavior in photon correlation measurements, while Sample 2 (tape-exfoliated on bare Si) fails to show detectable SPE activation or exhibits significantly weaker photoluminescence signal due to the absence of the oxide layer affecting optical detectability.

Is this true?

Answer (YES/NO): NO